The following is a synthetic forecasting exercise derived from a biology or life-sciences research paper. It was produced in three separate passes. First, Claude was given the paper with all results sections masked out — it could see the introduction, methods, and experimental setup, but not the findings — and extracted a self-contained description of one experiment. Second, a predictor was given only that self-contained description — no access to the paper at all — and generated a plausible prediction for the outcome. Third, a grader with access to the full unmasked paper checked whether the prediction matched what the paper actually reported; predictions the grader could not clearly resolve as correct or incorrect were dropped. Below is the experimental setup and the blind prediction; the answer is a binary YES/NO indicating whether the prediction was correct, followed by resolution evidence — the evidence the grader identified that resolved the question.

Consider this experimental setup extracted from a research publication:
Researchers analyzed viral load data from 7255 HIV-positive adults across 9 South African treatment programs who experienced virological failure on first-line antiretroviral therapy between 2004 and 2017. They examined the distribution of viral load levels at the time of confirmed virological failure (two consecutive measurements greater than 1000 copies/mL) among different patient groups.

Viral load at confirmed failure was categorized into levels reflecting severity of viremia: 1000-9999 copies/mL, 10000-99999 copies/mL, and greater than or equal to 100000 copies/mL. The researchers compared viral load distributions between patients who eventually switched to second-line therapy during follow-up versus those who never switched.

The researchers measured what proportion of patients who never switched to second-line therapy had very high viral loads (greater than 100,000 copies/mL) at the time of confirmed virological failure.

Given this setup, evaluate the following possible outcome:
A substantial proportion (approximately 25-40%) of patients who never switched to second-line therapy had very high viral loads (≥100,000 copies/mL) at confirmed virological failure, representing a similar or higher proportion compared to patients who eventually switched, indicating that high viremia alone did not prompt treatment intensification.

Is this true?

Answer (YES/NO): NO